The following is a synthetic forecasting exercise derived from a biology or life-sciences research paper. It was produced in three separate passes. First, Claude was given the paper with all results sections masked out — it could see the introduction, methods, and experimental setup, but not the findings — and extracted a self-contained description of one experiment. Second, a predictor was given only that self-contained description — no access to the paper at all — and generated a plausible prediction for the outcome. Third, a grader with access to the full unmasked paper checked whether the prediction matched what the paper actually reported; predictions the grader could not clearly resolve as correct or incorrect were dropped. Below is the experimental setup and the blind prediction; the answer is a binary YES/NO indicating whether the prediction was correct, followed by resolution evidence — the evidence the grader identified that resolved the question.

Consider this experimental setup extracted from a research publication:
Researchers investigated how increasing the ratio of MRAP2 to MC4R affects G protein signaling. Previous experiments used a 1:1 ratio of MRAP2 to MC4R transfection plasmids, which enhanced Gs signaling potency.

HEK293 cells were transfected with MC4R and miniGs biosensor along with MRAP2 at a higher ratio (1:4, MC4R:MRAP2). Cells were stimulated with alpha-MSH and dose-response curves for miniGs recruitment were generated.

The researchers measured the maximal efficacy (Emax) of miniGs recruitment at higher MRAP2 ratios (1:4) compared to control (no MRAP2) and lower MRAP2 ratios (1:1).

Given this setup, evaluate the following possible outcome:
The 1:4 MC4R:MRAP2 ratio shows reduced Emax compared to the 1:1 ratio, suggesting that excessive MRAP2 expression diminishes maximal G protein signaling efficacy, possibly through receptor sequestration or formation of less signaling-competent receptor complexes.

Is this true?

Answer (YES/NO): YES